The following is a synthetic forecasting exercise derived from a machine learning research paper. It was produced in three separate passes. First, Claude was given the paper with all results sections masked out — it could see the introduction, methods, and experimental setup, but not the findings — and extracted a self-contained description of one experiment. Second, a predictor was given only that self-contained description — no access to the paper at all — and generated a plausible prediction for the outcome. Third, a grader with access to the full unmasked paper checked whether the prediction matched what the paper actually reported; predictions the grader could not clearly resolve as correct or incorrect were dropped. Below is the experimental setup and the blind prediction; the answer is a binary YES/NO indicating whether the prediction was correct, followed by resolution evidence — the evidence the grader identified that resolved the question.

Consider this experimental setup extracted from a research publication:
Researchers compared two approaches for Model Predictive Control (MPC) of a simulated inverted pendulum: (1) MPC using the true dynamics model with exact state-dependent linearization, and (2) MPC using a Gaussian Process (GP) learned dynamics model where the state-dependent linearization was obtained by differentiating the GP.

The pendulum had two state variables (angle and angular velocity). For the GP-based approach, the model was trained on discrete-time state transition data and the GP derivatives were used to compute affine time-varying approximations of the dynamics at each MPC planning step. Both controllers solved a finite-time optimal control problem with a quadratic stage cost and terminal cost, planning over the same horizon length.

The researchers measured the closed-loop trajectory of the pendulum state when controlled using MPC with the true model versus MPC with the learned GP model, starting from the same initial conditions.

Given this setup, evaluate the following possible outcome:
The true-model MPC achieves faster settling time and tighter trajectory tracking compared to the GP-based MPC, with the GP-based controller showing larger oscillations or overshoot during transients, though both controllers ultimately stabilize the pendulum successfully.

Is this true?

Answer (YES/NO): NO